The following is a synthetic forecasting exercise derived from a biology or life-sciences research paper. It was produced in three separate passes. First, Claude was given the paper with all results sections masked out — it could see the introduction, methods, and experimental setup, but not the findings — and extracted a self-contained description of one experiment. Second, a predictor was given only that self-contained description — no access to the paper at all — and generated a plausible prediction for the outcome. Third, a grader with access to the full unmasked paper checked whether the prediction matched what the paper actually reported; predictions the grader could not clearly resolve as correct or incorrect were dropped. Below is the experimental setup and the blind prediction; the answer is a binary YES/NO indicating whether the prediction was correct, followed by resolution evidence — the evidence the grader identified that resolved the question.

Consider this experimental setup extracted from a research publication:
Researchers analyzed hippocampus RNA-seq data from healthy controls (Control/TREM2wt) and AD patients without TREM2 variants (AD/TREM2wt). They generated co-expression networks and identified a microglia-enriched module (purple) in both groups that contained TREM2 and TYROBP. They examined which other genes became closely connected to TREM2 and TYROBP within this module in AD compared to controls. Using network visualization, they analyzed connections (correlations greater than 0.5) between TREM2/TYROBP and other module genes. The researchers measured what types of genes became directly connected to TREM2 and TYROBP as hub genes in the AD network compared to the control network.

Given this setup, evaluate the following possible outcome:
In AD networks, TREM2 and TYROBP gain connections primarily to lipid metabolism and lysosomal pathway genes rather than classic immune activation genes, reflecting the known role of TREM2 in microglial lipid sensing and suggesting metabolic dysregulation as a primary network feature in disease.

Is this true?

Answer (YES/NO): NO